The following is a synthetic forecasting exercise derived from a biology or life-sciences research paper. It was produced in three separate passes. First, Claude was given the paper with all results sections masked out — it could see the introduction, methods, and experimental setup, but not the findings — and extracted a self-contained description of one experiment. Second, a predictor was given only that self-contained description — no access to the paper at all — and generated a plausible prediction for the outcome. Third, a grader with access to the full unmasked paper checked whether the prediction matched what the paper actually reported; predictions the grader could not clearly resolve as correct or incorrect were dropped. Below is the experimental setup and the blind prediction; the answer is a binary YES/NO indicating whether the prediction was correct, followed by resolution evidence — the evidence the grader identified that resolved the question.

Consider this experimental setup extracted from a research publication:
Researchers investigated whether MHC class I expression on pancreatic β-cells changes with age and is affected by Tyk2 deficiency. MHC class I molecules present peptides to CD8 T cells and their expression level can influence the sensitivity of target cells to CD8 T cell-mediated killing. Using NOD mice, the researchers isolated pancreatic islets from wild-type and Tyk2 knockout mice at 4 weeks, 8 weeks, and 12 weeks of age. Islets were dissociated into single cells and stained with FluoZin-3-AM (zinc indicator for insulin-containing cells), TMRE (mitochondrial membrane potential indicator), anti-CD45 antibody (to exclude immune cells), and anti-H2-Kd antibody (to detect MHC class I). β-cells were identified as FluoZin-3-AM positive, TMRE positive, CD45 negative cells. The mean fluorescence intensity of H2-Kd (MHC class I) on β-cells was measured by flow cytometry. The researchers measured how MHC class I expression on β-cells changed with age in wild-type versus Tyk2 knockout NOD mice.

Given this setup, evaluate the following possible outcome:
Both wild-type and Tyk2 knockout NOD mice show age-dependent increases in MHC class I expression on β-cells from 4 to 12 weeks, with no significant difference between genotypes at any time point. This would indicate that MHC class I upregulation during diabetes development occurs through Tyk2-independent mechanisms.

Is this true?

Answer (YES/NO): NO